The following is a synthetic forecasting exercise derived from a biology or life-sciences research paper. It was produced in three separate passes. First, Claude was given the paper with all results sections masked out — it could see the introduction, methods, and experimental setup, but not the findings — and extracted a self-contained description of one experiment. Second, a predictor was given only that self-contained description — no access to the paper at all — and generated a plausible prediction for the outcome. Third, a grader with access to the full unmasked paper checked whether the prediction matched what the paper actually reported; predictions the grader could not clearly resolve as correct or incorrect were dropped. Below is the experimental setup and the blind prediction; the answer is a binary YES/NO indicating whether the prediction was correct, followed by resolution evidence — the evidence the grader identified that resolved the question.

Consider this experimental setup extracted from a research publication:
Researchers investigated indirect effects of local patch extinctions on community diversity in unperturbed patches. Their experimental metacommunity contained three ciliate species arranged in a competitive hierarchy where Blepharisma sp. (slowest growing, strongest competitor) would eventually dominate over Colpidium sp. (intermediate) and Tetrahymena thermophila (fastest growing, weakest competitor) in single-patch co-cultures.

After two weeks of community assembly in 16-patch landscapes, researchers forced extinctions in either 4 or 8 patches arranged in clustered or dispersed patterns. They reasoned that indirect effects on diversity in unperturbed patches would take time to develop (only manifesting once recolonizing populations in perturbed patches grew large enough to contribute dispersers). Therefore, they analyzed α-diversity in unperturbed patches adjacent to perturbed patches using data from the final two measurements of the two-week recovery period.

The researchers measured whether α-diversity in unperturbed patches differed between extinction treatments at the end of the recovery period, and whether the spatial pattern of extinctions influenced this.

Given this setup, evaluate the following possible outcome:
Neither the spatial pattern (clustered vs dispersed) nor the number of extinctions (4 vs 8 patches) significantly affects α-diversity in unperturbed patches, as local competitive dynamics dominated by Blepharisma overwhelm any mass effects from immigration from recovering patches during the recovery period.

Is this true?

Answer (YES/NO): NO